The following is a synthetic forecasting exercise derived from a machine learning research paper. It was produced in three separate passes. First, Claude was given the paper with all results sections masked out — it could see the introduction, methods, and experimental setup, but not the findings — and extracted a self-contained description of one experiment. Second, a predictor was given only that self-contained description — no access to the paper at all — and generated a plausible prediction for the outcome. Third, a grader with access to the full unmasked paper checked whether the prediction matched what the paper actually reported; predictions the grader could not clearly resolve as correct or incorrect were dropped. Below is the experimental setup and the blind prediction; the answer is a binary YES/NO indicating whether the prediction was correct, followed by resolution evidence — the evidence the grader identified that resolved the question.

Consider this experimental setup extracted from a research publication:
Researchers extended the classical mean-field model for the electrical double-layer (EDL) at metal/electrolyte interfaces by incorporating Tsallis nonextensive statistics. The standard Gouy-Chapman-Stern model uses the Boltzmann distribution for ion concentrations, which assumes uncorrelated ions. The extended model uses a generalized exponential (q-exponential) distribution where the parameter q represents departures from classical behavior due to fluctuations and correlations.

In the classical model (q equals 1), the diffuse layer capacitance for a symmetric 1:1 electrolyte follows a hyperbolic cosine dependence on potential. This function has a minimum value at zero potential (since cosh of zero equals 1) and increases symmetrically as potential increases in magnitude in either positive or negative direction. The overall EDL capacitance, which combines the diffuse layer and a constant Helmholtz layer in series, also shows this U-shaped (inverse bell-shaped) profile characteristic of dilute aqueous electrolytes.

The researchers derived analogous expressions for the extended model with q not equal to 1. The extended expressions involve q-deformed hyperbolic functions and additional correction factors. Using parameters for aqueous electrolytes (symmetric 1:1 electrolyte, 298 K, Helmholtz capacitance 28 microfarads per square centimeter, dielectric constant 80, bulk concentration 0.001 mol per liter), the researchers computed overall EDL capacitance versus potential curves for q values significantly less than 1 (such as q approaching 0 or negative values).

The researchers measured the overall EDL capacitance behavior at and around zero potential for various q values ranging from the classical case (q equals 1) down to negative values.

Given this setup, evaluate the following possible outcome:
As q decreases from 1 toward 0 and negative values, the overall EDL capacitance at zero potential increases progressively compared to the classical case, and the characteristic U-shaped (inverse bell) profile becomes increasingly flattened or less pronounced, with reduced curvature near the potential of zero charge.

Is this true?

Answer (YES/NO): NO